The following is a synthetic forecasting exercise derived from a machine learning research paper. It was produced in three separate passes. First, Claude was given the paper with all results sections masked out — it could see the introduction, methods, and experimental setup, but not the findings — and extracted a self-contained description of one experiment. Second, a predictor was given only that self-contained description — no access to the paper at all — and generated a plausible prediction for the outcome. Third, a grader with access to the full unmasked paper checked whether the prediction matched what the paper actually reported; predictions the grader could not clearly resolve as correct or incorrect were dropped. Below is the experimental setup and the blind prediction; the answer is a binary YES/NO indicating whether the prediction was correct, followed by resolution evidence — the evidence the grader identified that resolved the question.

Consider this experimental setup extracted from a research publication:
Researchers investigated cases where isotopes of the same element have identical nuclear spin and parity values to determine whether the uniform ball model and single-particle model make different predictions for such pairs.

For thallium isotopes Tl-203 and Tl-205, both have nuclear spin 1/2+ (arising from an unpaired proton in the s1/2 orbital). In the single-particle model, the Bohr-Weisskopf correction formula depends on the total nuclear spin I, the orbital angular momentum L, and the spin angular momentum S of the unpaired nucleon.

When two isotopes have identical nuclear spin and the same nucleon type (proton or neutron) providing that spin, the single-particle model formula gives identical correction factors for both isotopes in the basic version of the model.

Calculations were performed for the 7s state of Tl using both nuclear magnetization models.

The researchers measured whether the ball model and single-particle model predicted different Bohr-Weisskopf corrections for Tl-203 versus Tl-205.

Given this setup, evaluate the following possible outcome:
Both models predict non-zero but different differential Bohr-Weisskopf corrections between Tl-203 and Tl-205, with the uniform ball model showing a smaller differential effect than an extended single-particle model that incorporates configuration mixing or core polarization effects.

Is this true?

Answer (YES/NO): NO